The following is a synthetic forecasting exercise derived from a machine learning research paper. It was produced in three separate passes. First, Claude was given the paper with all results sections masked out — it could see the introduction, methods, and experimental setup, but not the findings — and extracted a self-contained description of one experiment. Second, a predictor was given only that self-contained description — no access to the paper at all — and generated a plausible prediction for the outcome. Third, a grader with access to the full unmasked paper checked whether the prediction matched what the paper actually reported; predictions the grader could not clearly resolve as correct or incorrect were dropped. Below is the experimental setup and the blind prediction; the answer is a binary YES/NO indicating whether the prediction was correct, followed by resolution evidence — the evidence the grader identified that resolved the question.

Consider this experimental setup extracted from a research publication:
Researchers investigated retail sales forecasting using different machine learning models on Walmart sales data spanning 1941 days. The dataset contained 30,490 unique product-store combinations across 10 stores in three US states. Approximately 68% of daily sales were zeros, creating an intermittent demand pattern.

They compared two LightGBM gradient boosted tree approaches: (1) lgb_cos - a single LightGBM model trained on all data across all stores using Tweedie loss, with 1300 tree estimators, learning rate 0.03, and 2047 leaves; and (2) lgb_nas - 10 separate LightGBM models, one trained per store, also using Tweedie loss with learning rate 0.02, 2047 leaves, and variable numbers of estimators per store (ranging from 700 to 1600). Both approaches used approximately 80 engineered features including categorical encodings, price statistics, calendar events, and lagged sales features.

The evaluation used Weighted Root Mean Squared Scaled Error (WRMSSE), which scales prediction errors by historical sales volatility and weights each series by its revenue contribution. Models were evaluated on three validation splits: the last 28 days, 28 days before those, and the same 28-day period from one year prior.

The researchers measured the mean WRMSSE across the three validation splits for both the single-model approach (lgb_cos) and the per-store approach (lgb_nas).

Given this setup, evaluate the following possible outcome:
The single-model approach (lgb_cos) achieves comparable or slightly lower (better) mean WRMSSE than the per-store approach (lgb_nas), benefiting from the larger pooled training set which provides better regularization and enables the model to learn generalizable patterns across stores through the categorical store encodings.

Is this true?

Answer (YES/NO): NO